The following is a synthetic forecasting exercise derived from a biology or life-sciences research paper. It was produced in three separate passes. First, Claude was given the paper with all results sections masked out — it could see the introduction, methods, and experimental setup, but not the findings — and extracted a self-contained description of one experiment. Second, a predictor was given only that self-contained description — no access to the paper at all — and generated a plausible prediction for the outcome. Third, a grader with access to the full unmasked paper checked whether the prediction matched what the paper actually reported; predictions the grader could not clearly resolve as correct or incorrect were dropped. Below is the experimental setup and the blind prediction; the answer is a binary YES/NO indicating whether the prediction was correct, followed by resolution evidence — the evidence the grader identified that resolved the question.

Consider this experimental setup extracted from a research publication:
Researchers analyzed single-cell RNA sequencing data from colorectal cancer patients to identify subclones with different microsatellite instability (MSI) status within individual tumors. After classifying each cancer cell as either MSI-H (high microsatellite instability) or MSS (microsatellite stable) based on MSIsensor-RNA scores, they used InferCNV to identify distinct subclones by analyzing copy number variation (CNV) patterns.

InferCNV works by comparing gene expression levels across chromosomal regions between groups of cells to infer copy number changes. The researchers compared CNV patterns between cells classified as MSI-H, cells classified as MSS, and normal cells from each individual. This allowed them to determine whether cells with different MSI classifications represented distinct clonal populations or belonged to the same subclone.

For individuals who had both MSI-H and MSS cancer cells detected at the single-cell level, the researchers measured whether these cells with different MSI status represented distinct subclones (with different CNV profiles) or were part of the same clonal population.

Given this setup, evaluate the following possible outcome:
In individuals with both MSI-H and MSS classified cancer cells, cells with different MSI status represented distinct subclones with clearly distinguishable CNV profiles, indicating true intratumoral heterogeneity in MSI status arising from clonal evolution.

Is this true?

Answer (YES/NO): YES